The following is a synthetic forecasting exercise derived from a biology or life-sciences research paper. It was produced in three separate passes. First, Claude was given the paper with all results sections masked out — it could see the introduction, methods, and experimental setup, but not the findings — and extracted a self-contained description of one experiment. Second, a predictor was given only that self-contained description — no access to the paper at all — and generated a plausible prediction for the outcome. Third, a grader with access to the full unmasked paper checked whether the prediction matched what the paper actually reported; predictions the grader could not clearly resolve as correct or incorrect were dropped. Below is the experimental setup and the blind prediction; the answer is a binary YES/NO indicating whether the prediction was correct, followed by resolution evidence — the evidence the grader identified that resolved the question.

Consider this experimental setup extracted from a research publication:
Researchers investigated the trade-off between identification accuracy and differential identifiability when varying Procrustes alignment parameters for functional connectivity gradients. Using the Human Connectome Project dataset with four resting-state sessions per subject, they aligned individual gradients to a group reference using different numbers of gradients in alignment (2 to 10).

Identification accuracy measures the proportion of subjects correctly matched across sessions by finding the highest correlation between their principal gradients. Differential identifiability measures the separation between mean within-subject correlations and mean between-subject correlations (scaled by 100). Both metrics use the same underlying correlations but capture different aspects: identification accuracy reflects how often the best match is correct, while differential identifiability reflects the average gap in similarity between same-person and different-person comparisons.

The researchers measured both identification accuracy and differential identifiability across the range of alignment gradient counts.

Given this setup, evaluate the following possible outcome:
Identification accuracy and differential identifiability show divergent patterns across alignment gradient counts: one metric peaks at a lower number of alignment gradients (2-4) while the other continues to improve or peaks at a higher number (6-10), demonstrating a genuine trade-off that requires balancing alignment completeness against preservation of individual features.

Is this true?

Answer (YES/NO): NO